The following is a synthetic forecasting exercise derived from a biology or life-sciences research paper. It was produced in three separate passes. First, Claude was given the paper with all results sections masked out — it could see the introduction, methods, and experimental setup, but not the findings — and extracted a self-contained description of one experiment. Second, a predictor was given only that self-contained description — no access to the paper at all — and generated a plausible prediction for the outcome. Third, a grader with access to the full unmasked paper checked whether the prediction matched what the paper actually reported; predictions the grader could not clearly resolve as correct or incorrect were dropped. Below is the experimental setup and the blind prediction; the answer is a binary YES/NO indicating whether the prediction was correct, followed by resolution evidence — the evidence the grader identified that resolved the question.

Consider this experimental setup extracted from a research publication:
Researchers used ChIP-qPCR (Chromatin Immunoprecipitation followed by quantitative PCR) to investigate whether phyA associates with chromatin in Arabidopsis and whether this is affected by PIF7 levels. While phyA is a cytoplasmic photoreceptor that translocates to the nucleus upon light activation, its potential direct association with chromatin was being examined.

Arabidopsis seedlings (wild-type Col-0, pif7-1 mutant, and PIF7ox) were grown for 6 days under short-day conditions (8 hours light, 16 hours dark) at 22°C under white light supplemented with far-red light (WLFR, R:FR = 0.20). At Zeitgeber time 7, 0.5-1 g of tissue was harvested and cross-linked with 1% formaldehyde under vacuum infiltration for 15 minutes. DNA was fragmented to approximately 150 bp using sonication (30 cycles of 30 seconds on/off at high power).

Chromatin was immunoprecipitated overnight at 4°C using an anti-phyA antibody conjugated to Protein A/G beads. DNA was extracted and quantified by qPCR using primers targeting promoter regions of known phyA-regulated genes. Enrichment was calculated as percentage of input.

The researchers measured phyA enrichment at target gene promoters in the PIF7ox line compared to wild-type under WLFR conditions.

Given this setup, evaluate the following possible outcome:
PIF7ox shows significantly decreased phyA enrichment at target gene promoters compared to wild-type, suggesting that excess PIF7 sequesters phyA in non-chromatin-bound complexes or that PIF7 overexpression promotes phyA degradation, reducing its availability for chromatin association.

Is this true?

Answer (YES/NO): YES